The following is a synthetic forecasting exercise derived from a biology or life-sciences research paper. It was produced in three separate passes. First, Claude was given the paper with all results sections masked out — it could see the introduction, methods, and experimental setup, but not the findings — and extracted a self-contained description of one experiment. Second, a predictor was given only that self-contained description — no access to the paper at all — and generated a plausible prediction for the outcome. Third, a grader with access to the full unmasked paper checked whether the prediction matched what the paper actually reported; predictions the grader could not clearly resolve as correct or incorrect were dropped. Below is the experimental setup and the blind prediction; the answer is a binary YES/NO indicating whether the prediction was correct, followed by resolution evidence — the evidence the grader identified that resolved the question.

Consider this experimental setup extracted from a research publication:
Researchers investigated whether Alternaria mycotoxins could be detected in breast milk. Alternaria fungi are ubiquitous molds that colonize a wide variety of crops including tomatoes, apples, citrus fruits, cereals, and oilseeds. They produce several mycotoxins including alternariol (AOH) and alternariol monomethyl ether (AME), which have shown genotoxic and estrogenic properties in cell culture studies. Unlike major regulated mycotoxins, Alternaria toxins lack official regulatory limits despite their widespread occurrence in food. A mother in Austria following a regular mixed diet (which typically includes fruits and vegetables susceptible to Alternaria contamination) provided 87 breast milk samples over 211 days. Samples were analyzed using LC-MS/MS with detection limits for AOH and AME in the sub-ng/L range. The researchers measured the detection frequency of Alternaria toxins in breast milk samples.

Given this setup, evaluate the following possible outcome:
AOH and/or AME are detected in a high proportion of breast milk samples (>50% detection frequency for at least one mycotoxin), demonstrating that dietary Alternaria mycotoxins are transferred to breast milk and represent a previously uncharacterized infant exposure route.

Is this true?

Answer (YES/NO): YES